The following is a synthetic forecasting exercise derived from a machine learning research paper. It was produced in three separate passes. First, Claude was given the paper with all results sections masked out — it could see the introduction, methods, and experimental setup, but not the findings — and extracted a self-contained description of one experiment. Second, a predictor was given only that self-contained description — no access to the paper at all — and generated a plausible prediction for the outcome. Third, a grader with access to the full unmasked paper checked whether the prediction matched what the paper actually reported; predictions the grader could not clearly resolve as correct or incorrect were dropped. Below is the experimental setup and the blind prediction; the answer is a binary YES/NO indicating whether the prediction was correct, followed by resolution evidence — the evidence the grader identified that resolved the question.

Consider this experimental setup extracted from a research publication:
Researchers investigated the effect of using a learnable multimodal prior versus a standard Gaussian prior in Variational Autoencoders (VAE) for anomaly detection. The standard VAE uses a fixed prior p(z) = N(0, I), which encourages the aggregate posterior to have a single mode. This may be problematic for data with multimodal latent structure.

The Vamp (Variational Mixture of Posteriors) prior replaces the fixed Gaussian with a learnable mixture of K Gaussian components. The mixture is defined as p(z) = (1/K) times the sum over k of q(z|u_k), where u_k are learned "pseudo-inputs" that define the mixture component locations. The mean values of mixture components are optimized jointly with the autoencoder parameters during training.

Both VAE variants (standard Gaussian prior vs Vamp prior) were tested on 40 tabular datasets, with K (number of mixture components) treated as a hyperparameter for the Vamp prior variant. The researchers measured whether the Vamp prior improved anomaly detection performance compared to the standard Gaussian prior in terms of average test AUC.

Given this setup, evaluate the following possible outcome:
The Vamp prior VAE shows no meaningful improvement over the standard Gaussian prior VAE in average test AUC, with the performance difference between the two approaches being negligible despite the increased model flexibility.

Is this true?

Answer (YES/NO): YES